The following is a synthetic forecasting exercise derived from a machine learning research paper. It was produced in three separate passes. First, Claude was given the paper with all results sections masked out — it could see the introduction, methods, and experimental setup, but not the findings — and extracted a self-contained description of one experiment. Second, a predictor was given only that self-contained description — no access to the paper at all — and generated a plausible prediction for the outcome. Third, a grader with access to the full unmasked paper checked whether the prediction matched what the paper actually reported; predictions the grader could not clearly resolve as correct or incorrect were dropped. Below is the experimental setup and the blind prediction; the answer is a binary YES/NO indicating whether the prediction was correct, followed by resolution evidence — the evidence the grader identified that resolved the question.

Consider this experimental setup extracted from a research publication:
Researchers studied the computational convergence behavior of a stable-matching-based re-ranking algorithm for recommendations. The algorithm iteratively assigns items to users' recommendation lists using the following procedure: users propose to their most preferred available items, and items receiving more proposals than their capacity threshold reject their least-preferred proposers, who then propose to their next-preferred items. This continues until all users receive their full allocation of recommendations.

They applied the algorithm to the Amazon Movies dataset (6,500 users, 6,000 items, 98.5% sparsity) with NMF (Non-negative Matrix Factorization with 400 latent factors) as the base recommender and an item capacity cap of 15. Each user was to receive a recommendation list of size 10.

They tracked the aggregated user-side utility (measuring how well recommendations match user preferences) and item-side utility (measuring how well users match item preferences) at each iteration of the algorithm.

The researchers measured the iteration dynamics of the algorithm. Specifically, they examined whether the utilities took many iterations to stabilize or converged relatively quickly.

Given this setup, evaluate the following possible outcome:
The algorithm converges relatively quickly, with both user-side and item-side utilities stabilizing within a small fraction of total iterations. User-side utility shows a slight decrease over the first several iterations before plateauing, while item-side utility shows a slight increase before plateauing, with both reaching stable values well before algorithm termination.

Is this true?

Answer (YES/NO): NO